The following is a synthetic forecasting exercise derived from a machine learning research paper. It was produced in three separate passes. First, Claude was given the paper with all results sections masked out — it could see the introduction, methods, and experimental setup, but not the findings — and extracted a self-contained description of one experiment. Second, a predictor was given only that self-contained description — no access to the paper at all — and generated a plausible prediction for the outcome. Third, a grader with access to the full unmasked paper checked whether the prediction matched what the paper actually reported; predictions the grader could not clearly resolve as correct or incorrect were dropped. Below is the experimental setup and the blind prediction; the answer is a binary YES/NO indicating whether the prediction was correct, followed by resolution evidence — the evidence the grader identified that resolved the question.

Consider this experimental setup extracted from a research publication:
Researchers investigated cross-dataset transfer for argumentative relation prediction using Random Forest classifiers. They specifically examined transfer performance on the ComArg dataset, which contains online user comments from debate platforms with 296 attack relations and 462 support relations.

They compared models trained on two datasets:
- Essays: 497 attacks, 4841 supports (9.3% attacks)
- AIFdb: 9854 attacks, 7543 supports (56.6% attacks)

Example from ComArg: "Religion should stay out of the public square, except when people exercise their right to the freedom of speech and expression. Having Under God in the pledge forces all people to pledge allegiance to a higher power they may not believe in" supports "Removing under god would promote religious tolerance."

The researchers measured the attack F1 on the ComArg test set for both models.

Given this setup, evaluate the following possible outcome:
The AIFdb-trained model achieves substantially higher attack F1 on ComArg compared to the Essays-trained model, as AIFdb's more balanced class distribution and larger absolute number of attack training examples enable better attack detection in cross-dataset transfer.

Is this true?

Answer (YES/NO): YES